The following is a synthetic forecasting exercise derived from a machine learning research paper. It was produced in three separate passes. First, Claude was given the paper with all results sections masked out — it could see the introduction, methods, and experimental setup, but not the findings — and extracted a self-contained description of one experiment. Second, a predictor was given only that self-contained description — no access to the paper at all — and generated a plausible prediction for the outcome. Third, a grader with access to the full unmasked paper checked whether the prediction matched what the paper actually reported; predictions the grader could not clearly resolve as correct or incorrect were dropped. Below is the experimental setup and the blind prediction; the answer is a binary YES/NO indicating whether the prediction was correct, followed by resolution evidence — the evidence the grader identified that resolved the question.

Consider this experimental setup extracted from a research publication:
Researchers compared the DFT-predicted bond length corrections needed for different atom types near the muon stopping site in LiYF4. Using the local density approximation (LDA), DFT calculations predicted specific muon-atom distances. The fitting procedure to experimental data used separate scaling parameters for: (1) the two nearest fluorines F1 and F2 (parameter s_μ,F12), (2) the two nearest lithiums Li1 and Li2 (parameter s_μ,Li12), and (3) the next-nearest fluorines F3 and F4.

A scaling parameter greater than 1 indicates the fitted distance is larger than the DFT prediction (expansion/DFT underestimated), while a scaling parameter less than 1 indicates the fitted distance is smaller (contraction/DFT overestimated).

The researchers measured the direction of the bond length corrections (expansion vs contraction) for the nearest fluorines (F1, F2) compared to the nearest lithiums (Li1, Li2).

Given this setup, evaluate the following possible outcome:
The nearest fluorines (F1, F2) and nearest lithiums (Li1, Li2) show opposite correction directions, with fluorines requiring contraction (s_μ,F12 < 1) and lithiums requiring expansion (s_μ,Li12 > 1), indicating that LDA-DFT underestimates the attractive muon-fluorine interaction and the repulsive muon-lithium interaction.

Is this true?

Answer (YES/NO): NO